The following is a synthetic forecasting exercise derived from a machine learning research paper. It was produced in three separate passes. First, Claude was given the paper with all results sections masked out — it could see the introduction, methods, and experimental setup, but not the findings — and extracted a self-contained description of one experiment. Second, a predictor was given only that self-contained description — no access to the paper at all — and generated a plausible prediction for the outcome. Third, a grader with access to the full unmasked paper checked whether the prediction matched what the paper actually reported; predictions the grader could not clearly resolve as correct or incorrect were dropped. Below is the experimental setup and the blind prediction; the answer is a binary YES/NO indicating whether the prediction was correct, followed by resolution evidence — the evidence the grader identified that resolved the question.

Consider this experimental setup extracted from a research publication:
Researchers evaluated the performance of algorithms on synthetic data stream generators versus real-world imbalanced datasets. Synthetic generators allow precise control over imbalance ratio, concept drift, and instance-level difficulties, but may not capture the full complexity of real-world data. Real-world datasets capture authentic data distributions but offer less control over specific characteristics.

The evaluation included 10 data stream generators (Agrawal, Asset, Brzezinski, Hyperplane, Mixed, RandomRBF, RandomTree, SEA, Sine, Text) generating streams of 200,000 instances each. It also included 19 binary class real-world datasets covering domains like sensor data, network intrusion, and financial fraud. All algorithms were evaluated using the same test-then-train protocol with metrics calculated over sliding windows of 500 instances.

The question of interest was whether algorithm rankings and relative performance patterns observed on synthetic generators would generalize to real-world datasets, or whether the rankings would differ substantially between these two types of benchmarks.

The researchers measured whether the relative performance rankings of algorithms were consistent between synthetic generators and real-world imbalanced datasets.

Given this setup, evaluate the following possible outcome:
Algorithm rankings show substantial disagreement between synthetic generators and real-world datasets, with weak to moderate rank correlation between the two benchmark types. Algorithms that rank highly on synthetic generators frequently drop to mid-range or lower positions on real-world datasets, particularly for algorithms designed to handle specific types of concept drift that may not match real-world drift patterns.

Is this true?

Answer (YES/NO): NO